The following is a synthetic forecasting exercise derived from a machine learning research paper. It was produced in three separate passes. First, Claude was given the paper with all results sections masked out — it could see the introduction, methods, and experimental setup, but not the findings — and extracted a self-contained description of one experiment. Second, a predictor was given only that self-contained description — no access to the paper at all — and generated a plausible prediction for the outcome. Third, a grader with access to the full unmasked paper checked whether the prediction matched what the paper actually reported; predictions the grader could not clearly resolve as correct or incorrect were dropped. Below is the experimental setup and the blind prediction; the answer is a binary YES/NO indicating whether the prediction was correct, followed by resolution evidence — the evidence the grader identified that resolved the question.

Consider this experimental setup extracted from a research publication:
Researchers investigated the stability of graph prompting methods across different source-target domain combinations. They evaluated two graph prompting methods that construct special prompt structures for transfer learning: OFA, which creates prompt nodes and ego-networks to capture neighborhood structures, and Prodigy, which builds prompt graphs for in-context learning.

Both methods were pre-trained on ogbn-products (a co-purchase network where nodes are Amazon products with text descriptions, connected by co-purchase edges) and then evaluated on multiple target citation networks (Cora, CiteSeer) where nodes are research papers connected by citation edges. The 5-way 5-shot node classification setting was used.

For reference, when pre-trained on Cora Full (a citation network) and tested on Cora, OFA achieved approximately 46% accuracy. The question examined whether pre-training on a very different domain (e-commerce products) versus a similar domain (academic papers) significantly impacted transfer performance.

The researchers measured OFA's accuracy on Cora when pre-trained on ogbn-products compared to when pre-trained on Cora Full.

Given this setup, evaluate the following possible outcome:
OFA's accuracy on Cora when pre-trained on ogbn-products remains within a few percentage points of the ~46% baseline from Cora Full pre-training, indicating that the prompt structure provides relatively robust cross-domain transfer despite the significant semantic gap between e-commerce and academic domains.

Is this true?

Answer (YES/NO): NO